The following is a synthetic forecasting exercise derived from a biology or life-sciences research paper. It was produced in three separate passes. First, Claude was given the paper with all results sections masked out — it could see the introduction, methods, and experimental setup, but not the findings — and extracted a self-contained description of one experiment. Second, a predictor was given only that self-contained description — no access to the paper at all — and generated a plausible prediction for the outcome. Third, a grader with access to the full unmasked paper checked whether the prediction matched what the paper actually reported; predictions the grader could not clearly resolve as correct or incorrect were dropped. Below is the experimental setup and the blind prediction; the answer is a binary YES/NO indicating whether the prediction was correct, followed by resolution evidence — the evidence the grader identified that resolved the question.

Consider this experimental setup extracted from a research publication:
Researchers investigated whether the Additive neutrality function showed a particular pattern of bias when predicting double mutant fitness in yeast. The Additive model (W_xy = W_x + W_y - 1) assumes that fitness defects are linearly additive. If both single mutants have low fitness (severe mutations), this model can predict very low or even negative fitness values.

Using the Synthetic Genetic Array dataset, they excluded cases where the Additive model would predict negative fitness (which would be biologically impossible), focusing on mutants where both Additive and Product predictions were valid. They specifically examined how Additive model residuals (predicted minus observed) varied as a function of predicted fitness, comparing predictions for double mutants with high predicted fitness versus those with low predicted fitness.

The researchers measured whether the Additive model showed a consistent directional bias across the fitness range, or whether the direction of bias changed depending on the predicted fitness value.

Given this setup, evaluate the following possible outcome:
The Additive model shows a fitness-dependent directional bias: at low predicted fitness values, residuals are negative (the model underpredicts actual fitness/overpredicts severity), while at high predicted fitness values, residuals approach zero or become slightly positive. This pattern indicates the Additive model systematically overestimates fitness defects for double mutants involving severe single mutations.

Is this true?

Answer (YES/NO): YES